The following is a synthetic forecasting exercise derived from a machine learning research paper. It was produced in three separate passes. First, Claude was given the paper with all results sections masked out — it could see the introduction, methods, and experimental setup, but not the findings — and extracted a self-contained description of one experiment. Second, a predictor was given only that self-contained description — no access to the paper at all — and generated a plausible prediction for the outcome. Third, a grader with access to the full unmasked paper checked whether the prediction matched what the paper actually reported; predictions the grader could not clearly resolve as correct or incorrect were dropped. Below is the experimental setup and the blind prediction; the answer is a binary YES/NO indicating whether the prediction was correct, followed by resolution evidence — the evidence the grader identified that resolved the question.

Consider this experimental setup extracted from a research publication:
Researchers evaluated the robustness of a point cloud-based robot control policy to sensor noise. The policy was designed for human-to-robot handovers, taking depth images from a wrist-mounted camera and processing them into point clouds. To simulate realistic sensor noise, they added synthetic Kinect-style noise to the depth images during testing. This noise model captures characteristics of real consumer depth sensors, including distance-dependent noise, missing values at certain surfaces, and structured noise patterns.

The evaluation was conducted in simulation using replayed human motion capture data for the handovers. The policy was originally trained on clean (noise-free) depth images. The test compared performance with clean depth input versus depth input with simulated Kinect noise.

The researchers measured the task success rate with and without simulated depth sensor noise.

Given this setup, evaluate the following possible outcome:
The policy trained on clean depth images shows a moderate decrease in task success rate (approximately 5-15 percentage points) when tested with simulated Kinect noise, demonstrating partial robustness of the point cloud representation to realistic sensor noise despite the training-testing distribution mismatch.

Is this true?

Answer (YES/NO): NO